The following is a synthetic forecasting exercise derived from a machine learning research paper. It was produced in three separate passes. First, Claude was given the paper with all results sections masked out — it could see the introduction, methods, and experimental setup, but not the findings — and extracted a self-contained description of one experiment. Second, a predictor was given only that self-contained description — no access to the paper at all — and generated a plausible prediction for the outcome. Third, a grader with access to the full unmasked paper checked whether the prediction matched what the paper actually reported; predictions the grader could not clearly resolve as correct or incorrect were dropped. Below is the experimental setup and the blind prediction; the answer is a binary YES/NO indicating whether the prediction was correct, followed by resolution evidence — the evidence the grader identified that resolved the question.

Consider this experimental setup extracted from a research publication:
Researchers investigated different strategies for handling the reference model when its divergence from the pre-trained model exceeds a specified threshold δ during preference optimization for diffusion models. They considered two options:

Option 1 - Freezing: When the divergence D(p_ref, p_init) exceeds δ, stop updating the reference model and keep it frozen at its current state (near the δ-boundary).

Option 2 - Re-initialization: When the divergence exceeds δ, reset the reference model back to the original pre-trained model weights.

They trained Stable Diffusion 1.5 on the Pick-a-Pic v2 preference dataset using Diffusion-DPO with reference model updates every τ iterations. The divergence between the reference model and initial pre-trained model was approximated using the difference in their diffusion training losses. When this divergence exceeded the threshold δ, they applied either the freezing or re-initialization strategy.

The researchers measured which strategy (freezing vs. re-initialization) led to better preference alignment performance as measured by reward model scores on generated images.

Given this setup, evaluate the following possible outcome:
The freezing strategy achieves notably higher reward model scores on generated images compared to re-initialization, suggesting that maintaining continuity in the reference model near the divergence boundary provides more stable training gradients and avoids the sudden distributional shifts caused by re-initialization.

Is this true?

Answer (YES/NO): YES